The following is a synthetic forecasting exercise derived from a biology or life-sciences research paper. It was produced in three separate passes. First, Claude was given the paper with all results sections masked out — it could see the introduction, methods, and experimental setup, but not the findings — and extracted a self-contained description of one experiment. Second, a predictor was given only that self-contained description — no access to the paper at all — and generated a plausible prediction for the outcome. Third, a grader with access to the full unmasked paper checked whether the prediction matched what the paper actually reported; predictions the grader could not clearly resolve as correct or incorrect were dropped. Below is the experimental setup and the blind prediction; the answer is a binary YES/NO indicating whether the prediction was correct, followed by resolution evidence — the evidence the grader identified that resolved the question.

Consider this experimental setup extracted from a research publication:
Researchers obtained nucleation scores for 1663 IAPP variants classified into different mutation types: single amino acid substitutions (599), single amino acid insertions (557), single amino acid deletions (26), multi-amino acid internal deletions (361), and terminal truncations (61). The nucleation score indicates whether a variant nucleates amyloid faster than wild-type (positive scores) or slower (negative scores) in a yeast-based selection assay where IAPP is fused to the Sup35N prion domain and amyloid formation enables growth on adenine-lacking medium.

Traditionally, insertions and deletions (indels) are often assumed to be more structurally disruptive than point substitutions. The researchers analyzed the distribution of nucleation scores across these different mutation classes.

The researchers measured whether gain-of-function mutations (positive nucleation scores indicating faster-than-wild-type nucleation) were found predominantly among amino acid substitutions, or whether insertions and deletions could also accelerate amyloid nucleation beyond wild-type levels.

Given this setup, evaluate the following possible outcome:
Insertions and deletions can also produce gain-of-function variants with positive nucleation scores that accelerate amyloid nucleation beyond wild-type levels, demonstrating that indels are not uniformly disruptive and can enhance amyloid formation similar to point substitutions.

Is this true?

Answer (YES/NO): YES